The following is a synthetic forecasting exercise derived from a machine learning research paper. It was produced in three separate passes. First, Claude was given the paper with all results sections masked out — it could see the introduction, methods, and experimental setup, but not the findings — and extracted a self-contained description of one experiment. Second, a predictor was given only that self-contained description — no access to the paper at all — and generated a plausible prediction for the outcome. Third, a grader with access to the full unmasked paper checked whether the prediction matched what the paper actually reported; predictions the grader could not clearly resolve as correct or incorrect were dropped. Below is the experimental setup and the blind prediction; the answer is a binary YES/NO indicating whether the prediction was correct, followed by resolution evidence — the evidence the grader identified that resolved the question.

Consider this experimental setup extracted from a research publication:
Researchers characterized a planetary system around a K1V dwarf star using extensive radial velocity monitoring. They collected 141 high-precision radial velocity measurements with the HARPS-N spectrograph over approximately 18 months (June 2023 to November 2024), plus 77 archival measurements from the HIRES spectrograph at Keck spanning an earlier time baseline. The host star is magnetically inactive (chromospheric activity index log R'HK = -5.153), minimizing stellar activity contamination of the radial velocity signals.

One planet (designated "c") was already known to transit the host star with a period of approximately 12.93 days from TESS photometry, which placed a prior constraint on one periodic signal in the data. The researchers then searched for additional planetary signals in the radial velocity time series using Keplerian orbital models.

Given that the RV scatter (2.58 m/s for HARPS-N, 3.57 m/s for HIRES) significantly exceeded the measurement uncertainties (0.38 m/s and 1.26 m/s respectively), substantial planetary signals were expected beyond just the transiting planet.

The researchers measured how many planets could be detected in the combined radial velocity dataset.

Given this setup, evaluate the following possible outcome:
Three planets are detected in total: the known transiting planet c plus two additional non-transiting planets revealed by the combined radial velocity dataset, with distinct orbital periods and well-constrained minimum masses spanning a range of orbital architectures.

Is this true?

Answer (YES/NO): NO